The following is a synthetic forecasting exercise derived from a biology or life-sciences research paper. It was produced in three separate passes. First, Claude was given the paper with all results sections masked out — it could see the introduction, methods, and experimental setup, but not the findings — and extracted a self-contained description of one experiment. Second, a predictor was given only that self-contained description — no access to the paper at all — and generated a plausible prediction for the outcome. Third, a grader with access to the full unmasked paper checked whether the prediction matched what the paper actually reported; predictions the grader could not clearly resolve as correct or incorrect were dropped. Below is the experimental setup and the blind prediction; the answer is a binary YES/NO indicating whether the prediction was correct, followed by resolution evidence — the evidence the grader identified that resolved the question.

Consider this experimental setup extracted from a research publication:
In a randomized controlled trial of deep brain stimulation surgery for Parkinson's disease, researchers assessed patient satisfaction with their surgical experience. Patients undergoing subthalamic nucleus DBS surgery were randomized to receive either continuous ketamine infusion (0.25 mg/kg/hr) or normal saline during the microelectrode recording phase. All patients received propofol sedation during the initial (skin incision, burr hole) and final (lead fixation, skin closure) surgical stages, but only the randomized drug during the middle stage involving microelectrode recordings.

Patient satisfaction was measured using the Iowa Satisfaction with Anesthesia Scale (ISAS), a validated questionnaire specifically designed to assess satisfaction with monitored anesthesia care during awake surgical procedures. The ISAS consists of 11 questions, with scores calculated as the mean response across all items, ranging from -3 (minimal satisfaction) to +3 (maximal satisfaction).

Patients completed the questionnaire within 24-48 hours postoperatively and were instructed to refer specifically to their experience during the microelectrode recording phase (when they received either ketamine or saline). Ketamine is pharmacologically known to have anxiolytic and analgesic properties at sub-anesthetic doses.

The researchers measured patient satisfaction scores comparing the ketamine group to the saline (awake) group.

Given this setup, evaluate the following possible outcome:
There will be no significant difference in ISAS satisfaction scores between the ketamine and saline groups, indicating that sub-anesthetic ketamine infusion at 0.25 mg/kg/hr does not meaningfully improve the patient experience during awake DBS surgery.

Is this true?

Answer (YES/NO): NO